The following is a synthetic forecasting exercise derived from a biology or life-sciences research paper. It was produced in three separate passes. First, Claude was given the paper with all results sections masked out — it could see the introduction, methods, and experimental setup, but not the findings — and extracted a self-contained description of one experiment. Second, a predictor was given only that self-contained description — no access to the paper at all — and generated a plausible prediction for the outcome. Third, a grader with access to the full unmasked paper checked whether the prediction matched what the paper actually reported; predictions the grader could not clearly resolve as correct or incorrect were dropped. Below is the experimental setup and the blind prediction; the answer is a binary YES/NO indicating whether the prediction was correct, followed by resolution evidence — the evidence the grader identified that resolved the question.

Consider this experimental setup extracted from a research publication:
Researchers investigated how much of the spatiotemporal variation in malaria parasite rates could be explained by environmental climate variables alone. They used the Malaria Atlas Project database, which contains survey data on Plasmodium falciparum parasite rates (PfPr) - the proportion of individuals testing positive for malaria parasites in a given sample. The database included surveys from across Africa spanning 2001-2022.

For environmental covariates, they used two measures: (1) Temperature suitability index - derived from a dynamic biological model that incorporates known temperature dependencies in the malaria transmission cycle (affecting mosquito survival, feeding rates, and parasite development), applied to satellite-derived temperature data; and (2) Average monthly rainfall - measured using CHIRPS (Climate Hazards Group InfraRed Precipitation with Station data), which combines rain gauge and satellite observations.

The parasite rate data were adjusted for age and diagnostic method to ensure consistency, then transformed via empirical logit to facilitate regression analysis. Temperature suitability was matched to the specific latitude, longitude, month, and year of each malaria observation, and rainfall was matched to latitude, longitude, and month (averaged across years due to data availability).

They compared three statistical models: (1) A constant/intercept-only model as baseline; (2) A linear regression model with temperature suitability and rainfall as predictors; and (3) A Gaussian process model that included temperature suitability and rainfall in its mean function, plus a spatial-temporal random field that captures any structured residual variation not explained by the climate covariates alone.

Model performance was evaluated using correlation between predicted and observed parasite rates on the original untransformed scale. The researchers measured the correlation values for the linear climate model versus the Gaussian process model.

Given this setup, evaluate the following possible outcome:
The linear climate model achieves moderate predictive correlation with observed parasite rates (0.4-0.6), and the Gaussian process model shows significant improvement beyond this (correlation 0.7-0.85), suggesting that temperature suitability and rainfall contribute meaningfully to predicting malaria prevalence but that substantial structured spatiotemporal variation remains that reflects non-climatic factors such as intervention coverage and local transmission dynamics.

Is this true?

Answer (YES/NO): NO